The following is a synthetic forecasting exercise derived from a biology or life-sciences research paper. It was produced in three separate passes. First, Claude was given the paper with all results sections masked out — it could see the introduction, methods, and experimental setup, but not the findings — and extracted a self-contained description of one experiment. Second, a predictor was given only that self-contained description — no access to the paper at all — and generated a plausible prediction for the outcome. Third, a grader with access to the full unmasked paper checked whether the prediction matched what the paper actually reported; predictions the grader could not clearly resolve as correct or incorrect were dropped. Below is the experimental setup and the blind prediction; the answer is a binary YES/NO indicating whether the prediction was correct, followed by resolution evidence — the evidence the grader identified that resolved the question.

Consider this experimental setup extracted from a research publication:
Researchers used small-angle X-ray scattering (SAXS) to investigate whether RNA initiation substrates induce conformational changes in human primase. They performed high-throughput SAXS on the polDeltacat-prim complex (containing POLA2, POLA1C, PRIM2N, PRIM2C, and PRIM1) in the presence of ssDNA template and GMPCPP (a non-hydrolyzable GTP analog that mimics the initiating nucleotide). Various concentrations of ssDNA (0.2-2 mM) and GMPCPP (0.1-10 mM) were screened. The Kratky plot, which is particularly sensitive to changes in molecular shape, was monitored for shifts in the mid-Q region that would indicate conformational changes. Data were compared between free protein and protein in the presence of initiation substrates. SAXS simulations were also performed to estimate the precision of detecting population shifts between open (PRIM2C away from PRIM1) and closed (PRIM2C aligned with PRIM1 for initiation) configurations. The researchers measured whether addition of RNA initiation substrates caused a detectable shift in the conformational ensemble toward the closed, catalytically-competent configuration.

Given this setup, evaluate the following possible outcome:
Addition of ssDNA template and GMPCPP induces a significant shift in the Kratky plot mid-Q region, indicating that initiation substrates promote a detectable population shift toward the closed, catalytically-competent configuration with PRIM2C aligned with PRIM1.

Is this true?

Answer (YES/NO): NO